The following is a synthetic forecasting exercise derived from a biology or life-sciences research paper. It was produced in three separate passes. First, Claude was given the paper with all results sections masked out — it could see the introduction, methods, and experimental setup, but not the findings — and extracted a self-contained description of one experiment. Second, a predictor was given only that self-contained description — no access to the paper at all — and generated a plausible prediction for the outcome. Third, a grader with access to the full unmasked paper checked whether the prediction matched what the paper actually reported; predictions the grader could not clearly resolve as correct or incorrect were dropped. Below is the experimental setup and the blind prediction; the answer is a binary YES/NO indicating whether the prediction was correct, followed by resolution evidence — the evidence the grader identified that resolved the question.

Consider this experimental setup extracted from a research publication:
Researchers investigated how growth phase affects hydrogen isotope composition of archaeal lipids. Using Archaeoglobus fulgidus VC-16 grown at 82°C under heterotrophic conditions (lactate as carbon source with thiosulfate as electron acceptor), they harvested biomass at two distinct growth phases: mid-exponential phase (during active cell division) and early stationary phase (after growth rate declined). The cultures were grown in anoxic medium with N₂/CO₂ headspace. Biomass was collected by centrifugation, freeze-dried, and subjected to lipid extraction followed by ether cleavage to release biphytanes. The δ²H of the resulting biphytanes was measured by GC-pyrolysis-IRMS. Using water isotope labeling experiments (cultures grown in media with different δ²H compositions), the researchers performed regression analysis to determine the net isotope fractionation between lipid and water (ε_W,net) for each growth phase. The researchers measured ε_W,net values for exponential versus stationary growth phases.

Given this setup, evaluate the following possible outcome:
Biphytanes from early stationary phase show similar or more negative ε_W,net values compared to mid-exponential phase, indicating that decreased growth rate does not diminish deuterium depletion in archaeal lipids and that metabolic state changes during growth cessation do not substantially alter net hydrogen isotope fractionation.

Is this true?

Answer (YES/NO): NO